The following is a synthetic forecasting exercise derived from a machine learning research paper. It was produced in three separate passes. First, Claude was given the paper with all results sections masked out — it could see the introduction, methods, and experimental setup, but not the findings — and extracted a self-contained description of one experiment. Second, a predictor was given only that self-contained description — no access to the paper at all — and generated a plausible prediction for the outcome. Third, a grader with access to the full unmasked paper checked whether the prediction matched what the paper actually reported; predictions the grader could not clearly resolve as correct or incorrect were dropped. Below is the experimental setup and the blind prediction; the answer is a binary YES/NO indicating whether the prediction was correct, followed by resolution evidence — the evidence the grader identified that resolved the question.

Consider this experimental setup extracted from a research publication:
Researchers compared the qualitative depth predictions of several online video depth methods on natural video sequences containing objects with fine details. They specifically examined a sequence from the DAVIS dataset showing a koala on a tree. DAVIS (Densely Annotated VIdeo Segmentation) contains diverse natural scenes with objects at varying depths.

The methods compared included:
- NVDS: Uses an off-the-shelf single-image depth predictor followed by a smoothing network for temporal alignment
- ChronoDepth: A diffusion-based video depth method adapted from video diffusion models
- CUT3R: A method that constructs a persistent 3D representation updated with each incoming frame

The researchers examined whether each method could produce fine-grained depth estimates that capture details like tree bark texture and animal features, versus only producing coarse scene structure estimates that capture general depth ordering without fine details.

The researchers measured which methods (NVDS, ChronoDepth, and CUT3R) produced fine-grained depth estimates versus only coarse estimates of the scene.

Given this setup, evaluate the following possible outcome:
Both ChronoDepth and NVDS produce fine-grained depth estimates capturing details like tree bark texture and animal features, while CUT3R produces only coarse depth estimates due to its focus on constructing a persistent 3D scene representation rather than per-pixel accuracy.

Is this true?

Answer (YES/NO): NO